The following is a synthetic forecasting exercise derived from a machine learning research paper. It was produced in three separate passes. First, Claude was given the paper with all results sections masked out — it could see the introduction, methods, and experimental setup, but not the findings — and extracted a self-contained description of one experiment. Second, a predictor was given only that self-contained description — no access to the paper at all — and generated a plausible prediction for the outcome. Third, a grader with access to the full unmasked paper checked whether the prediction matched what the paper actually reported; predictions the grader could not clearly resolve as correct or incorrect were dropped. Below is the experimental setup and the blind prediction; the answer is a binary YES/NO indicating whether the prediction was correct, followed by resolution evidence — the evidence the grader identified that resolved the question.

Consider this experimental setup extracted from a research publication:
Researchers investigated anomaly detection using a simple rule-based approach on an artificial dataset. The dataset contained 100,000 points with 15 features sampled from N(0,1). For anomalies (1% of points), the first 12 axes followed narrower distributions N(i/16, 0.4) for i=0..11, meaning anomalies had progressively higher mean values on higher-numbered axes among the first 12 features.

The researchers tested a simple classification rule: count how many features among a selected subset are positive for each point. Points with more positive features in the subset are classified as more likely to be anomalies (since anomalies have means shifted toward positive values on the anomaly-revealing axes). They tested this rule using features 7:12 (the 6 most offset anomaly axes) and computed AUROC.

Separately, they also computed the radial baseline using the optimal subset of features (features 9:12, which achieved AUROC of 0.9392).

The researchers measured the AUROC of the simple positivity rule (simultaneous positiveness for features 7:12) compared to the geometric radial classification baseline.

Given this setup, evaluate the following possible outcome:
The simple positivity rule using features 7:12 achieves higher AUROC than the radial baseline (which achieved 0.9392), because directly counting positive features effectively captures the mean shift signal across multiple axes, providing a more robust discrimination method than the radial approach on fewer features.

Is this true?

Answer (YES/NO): YES